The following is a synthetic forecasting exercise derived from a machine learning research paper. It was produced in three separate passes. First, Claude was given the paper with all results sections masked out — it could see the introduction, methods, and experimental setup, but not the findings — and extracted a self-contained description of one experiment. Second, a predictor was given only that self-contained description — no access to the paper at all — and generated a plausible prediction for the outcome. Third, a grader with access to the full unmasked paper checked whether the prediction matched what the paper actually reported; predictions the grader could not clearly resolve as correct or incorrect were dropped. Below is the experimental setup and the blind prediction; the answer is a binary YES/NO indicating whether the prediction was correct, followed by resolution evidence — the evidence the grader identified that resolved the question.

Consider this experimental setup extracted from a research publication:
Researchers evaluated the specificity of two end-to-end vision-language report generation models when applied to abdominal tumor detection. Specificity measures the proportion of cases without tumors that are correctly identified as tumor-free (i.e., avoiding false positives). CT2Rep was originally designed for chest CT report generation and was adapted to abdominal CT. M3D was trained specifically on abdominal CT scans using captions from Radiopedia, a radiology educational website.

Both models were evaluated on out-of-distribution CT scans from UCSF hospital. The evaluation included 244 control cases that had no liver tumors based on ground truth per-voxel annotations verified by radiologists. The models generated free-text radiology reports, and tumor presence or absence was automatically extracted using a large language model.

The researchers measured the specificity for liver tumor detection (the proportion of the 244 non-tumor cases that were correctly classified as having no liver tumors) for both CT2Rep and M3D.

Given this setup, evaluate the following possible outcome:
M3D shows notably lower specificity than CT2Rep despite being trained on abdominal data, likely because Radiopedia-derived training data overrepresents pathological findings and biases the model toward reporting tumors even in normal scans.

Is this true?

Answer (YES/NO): YES